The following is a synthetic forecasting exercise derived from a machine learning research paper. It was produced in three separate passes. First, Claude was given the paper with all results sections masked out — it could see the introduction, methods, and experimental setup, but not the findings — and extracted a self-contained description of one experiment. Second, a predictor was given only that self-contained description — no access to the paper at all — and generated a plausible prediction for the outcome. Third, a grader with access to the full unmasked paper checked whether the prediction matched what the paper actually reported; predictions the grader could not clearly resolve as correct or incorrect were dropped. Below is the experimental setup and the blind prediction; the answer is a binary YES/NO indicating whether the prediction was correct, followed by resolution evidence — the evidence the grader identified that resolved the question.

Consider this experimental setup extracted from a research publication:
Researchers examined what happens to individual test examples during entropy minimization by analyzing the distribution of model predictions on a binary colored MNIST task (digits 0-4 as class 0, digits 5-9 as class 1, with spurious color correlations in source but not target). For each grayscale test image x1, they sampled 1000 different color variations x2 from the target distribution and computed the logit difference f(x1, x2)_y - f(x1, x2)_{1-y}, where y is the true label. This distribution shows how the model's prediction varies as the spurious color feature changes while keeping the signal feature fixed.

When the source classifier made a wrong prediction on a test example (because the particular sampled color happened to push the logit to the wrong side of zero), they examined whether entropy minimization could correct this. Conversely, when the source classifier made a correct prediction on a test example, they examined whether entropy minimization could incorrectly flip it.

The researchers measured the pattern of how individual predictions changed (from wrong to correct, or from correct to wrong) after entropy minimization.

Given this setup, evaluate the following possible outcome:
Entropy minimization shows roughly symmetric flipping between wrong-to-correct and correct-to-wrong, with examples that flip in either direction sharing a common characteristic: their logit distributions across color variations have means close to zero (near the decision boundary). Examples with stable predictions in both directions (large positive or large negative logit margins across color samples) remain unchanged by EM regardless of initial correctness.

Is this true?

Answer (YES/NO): NO